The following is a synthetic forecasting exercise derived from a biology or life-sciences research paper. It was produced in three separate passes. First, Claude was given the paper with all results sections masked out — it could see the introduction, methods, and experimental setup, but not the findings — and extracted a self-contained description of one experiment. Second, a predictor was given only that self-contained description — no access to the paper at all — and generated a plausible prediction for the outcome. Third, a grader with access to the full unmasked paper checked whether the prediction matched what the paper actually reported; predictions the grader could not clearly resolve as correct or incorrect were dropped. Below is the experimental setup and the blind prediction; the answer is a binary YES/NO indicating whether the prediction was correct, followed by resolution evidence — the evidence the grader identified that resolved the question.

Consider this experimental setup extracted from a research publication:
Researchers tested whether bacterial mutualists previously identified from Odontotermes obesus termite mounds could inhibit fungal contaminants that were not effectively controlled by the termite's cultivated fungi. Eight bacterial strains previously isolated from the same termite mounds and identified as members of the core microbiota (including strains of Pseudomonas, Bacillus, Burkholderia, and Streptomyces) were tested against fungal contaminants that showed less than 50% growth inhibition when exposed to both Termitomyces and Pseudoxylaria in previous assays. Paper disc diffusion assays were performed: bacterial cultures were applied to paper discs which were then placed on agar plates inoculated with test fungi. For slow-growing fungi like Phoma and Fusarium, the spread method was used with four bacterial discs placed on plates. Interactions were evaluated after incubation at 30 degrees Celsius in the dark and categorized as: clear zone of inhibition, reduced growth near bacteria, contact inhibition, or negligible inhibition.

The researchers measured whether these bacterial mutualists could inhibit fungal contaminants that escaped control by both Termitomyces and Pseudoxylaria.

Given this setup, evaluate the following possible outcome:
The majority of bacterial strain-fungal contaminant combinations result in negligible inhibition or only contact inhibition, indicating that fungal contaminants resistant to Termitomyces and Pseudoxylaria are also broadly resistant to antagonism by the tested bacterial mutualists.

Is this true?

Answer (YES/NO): NO